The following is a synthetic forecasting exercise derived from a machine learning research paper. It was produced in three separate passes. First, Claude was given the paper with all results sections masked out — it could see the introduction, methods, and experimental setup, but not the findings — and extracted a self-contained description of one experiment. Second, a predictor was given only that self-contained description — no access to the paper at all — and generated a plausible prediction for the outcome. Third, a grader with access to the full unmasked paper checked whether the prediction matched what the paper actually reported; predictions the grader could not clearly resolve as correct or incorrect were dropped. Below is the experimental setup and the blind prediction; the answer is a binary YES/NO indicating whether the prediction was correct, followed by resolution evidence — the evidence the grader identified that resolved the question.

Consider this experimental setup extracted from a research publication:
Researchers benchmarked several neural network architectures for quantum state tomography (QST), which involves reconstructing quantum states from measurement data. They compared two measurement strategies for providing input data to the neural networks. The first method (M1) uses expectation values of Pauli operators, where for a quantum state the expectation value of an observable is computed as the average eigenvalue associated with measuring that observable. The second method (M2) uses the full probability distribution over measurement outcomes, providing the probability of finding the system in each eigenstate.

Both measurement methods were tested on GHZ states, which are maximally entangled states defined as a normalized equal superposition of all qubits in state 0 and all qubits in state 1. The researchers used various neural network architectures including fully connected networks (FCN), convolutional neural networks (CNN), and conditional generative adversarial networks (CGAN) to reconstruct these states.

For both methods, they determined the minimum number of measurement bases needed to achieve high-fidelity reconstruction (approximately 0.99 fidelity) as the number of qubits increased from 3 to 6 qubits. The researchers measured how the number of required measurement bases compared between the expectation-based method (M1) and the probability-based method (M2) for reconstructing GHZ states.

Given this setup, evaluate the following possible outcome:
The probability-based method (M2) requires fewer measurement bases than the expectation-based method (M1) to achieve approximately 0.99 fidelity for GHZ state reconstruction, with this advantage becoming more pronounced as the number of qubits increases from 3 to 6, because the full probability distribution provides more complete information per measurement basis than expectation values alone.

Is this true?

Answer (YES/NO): YES